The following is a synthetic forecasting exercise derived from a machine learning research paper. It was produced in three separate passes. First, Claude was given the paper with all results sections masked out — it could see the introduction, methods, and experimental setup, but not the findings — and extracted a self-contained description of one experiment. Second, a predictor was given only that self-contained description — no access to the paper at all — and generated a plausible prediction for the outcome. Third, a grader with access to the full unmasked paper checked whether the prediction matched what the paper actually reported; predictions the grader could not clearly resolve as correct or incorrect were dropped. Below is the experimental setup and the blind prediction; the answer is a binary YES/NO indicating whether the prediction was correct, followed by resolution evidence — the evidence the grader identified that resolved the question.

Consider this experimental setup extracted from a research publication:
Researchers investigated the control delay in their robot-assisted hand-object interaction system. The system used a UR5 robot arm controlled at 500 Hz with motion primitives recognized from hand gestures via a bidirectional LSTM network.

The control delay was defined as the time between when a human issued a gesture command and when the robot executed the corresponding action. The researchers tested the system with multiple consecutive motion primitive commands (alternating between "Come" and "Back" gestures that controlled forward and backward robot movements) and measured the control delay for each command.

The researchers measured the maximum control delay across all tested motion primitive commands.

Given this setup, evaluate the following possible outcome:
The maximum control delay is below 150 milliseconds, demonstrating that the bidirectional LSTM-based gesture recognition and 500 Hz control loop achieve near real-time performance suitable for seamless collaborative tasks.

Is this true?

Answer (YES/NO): NO